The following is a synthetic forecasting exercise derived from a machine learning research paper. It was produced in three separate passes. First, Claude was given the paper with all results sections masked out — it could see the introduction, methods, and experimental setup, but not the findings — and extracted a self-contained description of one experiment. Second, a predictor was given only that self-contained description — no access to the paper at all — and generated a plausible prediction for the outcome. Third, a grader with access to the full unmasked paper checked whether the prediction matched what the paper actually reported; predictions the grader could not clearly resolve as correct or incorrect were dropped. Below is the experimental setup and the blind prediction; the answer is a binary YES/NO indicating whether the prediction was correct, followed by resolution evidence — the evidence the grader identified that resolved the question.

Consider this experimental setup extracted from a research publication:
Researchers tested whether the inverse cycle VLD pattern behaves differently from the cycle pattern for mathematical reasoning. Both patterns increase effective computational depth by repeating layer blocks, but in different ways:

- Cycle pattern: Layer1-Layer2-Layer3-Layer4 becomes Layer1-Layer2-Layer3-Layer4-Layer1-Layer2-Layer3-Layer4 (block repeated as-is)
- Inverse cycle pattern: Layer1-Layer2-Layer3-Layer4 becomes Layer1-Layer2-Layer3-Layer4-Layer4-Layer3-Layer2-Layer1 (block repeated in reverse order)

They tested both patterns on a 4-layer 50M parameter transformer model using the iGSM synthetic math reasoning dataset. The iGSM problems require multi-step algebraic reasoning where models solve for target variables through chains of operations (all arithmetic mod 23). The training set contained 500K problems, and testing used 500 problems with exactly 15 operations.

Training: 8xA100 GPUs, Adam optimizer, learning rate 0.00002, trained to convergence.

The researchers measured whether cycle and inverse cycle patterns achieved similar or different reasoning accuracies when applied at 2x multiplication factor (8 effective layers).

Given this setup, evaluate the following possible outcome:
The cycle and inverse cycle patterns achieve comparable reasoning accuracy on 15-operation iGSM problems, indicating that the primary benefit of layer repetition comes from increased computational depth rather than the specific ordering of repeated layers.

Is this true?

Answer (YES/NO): YES